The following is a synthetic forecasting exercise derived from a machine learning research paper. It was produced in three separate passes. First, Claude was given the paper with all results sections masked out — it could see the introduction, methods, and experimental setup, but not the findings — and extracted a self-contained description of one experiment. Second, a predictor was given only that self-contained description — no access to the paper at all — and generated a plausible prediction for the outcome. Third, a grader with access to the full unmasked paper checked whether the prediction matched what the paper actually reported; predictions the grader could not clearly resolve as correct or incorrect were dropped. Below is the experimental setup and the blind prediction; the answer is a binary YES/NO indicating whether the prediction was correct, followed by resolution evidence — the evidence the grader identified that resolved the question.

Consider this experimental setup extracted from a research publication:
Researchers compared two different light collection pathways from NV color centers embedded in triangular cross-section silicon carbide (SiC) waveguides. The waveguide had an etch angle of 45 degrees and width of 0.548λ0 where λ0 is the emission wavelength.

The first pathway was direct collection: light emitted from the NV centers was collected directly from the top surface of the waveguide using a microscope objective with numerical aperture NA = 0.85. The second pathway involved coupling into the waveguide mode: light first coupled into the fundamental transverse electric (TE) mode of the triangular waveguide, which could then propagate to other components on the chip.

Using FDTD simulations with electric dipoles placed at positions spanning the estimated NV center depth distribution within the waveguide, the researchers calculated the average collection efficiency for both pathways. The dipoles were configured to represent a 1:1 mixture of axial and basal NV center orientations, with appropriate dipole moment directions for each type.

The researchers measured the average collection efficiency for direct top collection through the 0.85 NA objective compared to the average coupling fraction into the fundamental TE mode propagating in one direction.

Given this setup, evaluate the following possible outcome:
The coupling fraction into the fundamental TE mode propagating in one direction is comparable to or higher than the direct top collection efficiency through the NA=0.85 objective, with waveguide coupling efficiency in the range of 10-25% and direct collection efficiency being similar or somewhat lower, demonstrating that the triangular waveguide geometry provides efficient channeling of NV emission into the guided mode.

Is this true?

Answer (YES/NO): YES